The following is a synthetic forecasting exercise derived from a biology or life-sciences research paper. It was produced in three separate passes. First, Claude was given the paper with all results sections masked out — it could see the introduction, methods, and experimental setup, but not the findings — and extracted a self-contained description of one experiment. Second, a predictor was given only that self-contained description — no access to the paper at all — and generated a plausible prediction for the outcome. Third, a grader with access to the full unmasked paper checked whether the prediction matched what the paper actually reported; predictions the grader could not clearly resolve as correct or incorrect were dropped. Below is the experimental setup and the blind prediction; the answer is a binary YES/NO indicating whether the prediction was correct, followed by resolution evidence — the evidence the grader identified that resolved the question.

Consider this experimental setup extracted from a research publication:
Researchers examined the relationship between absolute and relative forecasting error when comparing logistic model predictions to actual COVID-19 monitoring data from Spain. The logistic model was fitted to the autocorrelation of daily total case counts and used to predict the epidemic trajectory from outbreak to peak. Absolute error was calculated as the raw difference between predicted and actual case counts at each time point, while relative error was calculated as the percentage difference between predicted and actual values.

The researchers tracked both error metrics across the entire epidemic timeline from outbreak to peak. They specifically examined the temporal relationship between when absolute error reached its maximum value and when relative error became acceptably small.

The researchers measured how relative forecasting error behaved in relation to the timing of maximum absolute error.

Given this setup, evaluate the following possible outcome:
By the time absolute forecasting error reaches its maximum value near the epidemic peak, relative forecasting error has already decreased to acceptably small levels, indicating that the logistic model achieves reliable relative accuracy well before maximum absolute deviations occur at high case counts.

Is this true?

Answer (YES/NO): NO